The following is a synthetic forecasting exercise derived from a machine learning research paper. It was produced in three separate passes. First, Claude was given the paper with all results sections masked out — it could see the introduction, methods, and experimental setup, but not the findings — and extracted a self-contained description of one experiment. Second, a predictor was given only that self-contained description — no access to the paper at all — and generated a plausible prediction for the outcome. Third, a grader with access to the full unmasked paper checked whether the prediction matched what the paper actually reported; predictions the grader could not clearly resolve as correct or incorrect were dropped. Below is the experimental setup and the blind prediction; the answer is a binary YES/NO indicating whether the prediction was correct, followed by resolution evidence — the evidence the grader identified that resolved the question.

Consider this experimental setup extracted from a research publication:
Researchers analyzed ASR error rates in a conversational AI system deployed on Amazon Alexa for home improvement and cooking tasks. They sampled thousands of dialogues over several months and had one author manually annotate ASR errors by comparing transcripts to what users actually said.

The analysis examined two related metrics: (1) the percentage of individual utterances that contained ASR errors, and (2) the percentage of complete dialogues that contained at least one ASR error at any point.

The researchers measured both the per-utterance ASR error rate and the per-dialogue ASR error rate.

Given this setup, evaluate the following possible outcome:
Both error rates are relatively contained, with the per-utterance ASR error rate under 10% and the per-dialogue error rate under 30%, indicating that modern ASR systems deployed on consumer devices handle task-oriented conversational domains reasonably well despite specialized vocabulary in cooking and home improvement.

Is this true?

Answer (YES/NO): YES